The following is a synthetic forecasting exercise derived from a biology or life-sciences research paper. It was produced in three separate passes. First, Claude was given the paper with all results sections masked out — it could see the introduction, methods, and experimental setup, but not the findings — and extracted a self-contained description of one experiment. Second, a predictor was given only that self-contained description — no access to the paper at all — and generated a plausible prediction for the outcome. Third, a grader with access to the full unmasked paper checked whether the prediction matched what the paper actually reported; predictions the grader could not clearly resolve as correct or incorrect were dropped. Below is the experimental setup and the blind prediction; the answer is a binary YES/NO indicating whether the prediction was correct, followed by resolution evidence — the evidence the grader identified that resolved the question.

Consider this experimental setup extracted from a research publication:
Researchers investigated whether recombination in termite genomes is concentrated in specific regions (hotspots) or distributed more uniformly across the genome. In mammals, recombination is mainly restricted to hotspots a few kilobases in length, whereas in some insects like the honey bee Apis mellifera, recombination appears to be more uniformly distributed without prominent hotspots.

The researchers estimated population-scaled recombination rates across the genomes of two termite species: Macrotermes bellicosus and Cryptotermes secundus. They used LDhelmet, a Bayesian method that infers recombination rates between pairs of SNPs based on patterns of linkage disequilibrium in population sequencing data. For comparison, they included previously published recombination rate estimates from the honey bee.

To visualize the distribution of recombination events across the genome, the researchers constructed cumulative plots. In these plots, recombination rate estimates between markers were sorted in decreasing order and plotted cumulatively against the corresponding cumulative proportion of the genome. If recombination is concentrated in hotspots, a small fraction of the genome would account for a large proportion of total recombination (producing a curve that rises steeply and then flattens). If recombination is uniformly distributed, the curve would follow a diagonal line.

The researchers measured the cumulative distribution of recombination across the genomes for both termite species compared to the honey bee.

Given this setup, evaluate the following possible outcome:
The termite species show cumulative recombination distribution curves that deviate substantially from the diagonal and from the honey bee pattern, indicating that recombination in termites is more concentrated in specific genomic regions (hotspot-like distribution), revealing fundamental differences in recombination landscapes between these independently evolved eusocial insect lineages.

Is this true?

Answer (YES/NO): YES